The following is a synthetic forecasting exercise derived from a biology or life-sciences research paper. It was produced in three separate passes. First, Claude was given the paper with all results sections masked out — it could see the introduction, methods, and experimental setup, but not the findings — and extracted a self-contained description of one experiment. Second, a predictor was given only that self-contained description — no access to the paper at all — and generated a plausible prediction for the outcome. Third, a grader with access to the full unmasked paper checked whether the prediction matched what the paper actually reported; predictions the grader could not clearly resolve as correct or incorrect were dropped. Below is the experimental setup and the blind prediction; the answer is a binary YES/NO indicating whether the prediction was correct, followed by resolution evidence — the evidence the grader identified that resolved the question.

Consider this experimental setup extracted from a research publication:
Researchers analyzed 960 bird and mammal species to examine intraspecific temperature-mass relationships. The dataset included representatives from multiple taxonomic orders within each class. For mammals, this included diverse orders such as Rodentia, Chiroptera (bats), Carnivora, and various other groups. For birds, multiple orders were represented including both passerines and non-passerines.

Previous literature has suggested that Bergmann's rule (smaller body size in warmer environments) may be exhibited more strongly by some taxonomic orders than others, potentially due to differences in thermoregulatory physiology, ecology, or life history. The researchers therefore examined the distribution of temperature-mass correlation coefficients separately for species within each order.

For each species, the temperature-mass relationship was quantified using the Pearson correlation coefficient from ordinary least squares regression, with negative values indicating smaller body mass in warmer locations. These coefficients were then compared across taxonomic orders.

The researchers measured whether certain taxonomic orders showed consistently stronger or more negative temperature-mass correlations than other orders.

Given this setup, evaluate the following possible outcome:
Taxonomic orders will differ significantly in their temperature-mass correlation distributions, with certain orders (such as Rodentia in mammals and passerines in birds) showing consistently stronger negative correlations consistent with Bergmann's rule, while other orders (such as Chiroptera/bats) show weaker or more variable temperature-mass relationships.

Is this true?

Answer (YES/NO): NO